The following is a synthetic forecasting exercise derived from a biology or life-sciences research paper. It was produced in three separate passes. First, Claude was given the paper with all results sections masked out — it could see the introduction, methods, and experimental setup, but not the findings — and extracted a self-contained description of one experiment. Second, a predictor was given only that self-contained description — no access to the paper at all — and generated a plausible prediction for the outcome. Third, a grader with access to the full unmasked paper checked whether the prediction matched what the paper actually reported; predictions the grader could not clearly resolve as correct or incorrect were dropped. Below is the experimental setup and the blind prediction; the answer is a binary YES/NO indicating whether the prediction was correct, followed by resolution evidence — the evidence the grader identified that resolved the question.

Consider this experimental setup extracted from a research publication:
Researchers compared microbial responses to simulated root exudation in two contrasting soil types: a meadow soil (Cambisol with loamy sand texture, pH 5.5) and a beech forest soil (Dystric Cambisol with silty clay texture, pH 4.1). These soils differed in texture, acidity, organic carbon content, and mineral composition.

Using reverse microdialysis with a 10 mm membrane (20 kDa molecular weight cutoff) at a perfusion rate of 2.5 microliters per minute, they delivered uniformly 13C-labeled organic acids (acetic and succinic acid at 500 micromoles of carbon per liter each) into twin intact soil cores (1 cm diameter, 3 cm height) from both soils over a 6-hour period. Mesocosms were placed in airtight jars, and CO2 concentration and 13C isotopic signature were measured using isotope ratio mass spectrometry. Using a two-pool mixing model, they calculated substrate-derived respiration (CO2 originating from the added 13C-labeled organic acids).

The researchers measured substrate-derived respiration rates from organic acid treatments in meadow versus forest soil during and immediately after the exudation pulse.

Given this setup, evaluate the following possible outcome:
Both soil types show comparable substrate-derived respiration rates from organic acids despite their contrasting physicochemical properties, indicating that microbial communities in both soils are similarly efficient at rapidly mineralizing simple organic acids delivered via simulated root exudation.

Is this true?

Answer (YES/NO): YES